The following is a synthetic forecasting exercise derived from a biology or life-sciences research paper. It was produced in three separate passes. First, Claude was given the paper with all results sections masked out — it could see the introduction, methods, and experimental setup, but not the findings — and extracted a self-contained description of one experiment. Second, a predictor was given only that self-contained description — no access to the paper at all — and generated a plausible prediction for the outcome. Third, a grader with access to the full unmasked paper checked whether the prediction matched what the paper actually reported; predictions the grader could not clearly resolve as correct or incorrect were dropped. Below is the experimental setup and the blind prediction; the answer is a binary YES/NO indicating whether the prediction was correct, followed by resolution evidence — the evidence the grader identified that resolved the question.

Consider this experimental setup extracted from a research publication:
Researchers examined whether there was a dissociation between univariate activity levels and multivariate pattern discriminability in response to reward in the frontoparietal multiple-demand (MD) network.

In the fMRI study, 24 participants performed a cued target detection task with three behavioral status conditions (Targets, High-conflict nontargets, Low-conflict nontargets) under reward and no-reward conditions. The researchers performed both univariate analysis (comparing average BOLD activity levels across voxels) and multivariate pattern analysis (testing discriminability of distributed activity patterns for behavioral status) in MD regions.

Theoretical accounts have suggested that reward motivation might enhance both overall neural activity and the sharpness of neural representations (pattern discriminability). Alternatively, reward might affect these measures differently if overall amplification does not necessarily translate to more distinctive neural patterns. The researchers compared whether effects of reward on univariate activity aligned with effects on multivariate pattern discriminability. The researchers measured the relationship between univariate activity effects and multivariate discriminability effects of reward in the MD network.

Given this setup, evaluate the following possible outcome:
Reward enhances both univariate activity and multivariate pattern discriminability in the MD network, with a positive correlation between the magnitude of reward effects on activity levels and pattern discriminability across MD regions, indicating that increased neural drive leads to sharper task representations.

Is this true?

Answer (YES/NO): NO